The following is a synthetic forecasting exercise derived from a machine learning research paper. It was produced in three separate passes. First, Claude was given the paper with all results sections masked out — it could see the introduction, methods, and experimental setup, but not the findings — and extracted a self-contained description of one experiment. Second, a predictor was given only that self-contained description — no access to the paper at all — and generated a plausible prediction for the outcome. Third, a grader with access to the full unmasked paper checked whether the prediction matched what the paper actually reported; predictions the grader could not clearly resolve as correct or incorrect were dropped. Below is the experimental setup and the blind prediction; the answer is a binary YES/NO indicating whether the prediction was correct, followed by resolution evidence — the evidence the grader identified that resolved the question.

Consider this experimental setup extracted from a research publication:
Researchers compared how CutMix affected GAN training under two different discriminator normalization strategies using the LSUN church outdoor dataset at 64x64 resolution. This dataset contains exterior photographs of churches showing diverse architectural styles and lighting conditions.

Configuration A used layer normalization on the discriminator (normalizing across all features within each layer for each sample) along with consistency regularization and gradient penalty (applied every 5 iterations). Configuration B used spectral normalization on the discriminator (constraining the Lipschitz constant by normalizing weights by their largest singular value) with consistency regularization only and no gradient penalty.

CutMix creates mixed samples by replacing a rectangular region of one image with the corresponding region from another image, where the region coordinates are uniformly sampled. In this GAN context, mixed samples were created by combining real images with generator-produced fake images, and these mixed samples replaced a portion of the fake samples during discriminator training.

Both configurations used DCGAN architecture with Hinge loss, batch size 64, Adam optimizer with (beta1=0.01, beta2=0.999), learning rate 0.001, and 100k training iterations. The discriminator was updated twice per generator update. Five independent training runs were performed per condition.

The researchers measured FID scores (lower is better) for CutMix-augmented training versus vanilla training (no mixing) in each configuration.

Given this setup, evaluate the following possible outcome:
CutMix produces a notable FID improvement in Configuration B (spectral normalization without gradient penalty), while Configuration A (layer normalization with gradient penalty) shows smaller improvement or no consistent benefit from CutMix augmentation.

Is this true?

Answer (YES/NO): NO